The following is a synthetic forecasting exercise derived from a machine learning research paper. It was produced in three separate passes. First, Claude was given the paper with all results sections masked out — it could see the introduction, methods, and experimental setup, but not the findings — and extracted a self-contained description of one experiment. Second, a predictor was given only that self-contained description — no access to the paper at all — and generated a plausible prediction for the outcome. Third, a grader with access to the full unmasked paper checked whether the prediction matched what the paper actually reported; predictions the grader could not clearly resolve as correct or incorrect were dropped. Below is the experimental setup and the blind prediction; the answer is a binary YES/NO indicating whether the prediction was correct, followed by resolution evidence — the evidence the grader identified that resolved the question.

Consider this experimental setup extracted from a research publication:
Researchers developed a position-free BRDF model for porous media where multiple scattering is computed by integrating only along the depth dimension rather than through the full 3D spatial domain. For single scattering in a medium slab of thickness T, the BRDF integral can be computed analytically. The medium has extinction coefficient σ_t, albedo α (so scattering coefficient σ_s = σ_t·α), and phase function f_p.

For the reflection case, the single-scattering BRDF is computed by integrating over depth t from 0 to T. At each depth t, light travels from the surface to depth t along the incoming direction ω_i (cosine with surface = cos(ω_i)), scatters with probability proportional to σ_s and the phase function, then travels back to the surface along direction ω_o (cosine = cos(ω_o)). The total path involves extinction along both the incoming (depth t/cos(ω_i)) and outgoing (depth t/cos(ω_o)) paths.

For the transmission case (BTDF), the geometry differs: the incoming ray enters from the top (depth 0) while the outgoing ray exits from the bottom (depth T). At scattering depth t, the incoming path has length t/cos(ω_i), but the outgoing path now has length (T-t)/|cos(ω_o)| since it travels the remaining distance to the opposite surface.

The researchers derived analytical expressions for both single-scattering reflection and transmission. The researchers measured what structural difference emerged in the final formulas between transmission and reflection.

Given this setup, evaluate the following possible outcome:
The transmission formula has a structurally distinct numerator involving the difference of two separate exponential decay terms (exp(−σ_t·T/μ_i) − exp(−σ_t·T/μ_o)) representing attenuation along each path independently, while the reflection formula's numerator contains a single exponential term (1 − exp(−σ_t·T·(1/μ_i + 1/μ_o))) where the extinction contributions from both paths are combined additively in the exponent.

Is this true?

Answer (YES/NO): NO